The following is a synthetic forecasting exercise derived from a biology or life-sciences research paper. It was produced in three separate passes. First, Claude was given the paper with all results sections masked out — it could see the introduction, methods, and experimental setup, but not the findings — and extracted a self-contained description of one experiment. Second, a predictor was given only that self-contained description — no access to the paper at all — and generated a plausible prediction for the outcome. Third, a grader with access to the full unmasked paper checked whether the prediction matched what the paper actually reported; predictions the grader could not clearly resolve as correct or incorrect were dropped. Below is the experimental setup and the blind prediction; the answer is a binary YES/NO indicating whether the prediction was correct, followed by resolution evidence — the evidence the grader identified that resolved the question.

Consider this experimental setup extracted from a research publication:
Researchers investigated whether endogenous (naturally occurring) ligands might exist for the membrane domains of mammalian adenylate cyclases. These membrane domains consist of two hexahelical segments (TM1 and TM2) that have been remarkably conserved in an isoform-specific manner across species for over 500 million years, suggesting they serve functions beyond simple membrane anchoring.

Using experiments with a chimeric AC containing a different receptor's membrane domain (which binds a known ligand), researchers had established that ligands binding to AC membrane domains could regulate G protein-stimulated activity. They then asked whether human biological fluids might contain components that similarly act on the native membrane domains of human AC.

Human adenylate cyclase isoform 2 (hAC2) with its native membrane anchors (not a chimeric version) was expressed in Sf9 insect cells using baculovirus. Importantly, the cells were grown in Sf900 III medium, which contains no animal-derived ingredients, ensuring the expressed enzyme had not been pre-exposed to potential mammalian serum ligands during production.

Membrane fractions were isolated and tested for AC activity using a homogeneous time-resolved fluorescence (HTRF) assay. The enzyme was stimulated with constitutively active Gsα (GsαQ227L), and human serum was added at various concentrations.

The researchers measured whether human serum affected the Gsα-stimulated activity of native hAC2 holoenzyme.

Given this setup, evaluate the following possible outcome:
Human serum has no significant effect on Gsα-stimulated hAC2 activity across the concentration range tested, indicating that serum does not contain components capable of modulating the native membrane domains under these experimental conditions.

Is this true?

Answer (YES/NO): NO